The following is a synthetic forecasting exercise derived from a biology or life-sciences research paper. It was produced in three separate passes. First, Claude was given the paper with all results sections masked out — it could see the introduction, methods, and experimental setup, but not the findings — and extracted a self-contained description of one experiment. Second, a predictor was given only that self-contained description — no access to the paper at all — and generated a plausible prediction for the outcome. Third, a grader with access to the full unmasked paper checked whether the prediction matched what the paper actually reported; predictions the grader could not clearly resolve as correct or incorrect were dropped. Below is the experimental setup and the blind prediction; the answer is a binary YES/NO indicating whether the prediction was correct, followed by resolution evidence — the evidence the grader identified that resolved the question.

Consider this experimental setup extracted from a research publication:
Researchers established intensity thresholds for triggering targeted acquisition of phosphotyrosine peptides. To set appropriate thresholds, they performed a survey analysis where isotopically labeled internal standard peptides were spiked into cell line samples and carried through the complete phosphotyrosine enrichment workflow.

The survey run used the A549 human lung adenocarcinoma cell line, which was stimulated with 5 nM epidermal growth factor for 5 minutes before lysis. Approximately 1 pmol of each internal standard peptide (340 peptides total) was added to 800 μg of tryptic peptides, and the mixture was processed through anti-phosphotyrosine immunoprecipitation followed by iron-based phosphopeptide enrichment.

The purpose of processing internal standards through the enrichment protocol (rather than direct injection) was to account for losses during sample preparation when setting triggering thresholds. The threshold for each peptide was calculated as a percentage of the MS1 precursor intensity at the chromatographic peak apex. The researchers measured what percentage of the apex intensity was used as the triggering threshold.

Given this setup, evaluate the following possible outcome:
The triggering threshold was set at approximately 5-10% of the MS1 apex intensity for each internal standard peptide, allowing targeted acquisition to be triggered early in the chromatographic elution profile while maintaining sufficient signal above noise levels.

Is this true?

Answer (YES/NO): NO